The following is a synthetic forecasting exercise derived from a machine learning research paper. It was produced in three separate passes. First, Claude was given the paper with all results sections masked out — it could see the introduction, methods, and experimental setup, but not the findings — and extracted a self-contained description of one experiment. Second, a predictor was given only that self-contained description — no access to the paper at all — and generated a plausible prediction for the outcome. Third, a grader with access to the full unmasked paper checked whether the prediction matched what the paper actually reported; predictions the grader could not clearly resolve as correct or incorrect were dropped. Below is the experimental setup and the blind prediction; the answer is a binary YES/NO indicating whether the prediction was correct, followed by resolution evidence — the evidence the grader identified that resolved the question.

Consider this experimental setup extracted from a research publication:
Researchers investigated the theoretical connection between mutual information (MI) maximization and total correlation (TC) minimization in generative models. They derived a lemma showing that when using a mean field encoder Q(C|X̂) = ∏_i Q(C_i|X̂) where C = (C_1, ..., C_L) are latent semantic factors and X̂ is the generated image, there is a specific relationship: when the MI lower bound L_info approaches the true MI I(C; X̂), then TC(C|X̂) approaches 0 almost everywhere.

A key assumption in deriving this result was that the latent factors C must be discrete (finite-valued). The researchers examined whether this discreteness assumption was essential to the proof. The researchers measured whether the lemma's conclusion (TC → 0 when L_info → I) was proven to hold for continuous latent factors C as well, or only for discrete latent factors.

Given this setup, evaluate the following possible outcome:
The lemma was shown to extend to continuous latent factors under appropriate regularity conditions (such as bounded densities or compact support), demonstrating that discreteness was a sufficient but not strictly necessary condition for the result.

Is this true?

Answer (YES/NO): NO